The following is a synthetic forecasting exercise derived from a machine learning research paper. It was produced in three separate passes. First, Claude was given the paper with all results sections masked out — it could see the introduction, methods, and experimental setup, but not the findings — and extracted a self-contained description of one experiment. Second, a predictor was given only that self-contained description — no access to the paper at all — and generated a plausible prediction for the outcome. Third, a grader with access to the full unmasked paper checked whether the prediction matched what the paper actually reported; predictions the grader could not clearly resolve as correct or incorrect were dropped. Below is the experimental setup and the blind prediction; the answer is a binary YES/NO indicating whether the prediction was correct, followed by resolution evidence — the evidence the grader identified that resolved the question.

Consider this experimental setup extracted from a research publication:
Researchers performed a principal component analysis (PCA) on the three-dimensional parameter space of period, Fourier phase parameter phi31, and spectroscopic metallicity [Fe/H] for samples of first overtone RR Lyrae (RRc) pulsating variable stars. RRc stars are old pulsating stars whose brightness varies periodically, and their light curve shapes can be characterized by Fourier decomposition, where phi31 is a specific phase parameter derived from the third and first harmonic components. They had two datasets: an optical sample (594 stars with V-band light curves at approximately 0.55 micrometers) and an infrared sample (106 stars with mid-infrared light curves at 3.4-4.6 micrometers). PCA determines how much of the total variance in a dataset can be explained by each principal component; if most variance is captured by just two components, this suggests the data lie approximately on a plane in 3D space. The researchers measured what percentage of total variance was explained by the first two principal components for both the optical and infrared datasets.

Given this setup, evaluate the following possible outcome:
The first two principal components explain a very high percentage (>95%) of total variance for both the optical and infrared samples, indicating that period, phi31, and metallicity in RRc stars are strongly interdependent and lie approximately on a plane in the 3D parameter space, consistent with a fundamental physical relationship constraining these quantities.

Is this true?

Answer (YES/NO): NO